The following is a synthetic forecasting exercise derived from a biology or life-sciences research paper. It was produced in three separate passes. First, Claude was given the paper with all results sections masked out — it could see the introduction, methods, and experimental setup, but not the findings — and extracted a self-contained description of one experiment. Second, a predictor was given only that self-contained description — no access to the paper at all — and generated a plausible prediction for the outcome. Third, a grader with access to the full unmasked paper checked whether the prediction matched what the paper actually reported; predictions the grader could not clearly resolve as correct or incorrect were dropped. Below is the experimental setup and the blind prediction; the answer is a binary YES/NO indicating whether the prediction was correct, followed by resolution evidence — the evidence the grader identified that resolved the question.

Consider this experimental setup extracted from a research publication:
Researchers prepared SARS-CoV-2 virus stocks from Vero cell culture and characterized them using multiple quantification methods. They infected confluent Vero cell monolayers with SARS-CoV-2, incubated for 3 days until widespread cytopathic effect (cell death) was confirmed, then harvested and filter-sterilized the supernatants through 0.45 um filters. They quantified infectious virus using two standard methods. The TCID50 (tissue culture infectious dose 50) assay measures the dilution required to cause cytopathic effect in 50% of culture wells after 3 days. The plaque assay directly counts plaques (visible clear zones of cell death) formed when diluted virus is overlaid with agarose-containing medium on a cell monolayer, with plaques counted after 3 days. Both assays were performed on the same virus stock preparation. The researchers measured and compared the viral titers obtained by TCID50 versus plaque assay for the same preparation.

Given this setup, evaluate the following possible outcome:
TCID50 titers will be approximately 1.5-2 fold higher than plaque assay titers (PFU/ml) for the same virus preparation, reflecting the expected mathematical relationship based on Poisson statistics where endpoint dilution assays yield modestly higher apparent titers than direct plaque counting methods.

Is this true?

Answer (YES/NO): NO